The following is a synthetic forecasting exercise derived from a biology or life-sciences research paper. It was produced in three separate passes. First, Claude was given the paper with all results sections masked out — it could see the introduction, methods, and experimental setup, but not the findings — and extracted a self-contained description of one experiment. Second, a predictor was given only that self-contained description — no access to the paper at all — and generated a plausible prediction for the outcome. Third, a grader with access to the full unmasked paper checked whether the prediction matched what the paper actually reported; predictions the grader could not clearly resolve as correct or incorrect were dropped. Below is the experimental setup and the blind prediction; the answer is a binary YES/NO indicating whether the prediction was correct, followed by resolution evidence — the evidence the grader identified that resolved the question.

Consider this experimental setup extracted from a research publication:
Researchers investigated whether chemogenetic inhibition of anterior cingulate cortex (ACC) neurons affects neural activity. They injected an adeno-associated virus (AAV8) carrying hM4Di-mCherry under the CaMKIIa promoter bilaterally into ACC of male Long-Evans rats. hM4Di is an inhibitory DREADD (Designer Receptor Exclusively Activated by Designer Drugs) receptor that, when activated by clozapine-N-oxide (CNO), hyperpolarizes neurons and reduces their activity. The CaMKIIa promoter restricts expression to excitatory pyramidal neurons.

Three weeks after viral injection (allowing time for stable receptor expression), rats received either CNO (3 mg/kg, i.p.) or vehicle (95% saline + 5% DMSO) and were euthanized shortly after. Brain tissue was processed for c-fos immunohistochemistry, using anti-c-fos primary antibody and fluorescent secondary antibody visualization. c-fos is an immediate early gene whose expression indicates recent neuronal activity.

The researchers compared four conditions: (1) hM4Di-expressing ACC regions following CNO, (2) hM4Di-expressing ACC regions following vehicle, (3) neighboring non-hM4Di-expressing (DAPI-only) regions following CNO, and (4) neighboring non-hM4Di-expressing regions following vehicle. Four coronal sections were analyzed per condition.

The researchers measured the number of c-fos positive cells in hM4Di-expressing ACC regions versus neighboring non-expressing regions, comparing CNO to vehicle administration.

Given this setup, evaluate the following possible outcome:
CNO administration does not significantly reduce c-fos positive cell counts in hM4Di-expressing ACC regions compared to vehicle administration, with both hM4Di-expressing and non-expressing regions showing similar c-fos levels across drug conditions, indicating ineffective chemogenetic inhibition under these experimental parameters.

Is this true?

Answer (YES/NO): NO